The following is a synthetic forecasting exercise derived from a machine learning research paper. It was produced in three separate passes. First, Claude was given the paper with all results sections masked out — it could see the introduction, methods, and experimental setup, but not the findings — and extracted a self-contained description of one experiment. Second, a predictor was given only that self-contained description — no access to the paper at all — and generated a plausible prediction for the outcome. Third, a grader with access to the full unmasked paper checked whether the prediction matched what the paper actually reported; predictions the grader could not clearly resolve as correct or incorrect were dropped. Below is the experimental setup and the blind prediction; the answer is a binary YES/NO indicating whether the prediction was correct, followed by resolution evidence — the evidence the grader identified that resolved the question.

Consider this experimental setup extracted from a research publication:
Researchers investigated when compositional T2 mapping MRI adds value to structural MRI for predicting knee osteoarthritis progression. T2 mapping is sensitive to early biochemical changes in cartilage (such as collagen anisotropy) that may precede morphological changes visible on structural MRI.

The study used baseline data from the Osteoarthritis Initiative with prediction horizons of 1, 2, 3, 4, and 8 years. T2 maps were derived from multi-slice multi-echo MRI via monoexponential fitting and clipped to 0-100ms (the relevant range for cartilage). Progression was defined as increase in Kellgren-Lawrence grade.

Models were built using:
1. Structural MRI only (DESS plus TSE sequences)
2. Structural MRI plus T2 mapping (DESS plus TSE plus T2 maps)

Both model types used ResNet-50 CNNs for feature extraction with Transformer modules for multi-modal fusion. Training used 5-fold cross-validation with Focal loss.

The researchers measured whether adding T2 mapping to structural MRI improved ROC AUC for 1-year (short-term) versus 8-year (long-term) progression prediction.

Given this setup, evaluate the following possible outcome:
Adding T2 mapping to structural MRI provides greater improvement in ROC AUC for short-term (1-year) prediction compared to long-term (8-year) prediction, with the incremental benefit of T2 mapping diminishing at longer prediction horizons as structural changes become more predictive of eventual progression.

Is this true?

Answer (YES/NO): NO